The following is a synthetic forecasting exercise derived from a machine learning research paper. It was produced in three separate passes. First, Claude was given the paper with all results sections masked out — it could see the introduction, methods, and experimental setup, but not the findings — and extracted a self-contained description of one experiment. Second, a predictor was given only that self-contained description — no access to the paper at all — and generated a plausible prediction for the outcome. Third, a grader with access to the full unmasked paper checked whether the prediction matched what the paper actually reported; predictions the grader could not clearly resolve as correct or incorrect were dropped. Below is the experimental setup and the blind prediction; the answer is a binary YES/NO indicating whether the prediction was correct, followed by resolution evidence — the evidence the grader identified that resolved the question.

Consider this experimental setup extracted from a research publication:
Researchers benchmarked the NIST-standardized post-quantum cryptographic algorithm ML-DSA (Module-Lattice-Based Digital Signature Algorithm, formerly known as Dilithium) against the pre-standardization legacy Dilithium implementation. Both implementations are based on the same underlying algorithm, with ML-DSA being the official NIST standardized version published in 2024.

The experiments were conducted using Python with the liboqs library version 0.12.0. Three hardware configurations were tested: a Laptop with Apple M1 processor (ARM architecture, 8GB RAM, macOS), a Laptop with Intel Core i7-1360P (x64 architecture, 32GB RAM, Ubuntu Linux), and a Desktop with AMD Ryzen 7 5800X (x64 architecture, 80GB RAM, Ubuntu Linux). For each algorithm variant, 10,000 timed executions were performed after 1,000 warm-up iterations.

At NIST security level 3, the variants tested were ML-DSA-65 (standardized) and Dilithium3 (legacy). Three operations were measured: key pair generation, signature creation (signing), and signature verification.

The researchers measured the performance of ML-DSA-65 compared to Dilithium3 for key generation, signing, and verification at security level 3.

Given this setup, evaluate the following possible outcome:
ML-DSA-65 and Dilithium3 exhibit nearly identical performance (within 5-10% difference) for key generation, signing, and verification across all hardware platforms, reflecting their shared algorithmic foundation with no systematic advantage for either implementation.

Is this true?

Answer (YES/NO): NO